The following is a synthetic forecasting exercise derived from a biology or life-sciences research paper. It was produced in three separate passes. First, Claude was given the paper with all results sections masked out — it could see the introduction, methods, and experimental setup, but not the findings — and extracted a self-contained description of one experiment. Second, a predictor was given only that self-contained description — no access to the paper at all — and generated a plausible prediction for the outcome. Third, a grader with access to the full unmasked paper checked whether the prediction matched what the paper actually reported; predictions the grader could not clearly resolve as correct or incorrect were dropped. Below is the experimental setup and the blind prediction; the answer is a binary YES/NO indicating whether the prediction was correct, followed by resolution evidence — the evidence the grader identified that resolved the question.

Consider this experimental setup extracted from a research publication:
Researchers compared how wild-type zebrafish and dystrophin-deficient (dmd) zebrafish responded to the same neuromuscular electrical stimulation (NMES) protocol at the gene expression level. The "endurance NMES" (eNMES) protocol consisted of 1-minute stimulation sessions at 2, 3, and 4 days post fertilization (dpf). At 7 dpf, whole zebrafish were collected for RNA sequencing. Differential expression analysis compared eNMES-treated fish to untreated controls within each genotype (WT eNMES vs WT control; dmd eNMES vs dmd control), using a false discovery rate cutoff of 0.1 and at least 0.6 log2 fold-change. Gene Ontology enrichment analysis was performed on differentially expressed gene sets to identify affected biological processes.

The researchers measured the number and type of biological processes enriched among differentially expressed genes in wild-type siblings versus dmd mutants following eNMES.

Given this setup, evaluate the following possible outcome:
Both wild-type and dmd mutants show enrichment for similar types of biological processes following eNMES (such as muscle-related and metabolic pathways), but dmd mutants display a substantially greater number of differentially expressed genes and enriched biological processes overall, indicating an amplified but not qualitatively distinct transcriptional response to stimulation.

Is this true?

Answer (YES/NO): NO